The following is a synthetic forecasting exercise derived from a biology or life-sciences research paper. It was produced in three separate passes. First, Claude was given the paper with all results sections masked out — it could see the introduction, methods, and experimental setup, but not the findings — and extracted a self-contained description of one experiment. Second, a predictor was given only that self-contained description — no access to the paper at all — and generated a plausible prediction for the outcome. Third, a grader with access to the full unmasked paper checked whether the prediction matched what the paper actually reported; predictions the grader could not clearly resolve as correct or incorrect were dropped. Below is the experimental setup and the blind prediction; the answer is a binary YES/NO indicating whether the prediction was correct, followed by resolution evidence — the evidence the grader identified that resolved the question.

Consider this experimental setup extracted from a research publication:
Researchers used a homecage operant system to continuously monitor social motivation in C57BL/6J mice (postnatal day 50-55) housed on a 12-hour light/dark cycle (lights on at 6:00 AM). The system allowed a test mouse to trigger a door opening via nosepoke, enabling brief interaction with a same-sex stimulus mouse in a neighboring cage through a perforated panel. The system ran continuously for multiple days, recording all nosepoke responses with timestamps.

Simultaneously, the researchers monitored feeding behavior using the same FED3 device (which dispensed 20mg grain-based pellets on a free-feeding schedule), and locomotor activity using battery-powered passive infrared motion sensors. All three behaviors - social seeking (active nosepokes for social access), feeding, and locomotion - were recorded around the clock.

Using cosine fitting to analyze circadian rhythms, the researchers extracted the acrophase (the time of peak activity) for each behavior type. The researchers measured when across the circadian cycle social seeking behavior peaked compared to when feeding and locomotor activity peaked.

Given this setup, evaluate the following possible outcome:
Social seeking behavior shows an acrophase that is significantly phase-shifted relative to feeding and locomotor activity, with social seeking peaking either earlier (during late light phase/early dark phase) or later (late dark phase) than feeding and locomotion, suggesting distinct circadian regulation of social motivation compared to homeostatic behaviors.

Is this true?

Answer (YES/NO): NO